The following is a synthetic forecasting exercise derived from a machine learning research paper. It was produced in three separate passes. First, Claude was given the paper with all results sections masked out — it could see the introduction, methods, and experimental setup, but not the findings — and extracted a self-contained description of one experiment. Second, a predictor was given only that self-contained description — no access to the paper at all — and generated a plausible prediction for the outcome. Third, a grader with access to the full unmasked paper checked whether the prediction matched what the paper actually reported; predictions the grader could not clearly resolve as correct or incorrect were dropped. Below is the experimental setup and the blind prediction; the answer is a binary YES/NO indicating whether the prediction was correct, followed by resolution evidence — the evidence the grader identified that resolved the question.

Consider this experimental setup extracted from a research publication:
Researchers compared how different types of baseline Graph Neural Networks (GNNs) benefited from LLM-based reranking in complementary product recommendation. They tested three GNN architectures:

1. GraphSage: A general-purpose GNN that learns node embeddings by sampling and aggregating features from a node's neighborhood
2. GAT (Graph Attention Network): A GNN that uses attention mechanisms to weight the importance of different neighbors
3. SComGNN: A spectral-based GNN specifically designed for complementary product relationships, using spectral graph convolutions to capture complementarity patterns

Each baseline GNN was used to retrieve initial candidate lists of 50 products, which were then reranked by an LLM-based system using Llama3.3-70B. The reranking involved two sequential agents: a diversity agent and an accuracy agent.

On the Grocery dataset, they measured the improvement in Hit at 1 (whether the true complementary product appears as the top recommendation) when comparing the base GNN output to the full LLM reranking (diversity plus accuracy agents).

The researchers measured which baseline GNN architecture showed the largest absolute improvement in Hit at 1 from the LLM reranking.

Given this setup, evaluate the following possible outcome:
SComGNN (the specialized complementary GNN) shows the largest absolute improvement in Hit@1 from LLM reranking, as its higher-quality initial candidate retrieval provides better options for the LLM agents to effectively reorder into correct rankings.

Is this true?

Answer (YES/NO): NO